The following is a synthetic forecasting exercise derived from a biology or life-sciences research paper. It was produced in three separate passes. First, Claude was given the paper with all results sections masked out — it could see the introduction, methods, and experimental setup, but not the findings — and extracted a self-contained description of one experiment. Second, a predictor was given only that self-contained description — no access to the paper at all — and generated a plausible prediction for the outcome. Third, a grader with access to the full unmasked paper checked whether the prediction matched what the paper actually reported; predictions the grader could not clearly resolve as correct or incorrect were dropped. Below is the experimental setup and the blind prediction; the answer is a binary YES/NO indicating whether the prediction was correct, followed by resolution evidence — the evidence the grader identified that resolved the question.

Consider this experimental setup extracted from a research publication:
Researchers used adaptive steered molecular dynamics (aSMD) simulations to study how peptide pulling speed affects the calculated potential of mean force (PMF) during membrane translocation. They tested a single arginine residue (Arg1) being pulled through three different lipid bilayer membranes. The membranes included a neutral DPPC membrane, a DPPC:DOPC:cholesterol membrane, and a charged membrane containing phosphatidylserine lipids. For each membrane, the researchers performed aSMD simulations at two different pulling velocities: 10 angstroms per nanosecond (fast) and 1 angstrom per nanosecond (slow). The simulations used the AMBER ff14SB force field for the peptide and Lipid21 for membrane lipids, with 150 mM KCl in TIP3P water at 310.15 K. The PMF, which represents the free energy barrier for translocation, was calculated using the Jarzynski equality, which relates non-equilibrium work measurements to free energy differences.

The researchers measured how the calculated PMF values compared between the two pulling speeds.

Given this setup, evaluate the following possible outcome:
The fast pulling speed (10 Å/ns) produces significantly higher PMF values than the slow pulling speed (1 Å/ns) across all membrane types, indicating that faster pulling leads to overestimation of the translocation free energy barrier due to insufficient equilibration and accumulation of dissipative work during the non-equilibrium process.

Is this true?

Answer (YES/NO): YES